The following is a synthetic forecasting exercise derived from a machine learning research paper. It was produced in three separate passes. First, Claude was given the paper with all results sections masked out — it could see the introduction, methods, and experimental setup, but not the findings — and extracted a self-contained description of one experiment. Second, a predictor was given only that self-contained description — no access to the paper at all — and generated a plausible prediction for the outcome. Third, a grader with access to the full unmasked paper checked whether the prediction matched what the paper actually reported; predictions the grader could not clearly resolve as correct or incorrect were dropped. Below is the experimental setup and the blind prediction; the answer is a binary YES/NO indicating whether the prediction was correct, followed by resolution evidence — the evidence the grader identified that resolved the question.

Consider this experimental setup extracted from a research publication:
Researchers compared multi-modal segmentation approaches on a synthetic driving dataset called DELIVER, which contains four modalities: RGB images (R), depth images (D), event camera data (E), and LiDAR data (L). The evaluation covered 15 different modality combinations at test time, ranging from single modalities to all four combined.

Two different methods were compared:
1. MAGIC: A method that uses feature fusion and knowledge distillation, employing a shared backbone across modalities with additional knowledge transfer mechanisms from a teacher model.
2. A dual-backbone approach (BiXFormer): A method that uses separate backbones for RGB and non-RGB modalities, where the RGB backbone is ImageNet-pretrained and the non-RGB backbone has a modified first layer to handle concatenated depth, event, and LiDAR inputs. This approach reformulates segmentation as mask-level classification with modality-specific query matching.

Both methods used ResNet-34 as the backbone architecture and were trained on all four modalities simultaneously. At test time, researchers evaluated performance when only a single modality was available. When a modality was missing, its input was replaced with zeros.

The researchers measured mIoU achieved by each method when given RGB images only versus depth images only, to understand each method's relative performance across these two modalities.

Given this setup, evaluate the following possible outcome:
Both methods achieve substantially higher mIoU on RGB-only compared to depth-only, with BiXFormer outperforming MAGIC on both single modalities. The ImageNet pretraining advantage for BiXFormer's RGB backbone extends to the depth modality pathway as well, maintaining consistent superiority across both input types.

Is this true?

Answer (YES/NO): NO